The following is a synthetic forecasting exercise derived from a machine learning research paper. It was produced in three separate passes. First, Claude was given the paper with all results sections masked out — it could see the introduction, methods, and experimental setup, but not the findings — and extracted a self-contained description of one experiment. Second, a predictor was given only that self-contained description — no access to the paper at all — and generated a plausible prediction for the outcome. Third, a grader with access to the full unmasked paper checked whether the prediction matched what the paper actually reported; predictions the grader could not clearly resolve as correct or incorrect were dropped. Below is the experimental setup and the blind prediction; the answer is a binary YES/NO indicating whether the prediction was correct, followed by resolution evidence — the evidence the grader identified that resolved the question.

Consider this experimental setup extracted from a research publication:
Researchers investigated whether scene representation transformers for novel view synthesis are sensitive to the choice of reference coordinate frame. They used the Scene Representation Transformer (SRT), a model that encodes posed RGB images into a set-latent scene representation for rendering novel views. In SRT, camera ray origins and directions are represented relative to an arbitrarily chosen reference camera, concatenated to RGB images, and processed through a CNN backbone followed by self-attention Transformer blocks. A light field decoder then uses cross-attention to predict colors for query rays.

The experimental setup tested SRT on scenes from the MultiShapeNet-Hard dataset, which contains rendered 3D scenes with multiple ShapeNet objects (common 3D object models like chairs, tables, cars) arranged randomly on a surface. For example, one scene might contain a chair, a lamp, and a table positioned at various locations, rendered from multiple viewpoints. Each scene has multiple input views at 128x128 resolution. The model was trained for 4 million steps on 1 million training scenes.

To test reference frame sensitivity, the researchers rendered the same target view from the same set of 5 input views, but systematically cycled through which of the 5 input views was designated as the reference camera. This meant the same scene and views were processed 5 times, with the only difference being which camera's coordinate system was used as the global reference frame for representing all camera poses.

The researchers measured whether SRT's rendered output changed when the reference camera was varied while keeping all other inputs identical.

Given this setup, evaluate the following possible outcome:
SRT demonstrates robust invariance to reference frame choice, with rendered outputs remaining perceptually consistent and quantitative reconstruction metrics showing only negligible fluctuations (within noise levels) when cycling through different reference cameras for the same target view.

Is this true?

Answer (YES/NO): NO